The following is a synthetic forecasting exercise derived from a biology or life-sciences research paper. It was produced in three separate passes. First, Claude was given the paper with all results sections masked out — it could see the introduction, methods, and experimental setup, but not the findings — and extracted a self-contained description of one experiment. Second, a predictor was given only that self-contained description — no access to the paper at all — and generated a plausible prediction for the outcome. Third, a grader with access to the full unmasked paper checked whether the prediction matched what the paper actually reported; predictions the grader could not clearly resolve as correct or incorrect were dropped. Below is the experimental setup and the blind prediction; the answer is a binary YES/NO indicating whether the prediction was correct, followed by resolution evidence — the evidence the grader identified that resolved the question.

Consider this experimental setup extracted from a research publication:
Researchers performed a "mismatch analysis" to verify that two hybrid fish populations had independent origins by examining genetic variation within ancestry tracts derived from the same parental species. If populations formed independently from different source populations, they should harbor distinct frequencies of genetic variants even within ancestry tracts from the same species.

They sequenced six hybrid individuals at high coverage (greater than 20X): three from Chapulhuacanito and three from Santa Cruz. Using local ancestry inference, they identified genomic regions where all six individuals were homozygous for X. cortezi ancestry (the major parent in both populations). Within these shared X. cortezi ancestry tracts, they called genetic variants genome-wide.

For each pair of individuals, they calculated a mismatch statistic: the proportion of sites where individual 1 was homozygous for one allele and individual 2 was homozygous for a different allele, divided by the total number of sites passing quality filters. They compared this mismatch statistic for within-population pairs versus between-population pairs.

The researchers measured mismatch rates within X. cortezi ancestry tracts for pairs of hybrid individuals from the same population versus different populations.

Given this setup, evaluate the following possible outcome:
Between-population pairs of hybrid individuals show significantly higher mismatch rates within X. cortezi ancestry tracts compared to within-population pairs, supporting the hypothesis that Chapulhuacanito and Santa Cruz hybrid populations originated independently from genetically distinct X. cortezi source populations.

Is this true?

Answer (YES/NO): YES